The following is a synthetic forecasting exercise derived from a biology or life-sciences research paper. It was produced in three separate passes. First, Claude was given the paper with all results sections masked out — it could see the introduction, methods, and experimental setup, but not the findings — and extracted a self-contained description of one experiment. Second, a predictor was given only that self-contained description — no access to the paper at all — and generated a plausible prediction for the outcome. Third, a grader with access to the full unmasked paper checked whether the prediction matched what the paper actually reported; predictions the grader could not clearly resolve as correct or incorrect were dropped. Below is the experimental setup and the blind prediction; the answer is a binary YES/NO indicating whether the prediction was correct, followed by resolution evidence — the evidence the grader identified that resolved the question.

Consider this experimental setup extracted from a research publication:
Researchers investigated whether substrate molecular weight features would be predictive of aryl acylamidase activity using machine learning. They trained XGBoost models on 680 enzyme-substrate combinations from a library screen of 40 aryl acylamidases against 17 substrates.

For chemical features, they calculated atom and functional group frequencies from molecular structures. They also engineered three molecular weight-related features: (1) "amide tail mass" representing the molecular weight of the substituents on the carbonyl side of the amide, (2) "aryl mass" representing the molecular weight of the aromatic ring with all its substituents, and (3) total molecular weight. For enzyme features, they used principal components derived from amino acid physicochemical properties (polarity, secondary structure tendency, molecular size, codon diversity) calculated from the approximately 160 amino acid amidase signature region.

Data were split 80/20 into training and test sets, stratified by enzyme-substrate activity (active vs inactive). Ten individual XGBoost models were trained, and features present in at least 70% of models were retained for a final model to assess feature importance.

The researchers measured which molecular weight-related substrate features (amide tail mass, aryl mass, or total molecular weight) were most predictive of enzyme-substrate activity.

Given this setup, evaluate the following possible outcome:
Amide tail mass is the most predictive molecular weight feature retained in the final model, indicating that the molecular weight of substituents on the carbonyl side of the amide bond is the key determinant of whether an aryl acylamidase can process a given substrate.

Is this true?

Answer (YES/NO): YES